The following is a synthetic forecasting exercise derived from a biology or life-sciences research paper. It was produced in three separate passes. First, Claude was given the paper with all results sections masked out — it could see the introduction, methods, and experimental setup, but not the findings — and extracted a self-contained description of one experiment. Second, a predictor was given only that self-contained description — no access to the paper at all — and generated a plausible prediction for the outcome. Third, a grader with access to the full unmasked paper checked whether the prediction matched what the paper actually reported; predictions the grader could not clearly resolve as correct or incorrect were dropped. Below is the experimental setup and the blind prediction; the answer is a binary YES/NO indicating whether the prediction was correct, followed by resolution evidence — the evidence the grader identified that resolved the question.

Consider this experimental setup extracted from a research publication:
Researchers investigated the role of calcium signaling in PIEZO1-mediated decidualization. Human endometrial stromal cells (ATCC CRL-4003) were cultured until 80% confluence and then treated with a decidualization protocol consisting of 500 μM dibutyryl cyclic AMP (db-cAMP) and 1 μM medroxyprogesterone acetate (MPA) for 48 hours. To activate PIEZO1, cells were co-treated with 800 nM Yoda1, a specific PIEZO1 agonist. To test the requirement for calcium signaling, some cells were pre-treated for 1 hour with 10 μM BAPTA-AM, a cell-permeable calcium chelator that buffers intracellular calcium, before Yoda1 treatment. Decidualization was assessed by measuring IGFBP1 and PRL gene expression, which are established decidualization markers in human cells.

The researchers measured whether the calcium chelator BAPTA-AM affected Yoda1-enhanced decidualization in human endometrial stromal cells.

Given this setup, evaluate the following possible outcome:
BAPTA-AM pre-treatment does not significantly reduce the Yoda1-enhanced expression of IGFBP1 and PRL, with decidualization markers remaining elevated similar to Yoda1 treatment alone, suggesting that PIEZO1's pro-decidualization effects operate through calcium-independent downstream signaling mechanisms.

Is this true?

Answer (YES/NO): NO